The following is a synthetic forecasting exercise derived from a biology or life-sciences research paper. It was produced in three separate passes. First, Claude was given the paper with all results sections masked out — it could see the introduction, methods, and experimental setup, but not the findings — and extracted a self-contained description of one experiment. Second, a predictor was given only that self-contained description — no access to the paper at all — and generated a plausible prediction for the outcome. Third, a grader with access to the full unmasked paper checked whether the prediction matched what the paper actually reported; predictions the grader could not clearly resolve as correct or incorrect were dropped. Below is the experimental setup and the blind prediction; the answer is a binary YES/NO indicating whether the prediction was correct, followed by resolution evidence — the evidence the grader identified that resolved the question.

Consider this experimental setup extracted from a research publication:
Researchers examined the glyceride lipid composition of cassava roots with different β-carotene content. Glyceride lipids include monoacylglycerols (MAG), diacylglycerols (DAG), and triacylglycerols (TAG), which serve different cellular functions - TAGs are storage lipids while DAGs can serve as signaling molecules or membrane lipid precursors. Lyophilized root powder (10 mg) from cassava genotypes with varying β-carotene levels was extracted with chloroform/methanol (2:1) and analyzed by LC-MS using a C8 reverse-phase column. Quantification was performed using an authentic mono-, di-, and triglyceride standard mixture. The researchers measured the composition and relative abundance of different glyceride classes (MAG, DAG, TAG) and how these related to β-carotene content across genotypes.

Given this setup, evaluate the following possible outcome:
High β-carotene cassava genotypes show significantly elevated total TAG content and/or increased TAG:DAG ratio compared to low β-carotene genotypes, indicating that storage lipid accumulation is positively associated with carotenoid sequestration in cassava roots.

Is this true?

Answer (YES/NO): NO